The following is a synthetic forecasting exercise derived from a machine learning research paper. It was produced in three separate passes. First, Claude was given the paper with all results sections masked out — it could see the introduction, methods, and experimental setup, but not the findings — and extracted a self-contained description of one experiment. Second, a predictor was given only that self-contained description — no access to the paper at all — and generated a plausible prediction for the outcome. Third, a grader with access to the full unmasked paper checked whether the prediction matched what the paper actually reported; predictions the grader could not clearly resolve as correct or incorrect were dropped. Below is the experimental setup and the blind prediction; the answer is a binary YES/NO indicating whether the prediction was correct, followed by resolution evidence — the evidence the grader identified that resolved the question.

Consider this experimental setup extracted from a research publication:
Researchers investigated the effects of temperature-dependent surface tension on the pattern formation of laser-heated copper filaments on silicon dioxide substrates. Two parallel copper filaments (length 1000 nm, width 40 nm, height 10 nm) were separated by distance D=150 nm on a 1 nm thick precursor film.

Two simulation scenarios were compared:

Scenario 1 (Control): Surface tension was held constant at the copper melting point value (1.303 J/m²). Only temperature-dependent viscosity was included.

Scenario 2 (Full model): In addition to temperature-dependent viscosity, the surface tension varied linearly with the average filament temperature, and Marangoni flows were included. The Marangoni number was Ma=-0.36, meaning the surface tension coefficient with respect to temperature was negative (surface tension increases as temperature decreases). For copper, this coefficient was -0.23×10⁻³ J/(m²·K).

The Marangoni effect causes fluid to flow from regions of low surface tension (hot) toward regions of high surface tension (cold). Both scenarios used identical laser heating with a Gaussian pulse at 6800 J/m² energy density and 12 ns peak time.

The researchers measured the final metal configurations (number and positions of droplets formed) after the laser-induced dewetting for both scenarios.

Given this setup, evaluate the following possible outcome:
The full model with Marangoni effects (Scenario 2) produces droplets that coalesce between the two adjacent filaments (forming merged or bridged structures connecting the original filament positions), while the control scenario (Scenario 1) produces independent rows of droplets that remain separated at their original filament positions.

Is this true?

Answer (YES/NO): NO